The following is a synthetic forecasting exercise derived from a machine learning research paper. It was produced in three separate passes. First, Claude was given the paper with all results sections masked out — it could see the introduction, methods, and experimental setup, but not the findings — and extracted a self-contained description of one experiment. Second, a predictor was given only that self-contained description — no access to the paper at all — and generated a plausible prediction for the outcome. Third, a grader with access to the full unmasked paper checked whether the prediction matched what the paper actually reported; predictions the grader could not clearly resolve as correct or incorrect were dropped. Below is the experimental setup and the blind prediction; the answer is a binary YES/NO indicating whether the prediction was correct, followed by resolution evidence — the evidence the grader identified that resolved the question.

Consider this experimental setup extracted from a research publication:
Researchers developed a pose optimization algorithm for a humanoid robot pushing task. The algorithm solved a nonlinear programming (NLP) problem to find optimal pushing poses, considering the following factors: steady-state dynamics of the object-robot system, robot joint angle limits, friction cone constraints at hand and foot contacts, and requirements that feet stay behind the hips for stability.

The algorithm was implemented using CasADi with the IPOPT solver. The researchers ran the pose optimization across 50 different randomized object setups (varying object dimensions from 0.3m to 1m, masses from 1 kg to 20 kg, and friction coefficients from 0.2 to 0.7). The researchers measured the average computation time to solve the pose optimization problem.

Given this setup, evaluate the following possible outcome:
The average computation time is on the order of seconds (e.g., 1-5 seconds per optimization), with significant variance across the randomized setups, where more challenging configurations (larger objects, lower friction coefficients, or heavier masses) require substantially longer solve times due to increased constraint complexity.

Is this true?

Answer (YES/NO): NO